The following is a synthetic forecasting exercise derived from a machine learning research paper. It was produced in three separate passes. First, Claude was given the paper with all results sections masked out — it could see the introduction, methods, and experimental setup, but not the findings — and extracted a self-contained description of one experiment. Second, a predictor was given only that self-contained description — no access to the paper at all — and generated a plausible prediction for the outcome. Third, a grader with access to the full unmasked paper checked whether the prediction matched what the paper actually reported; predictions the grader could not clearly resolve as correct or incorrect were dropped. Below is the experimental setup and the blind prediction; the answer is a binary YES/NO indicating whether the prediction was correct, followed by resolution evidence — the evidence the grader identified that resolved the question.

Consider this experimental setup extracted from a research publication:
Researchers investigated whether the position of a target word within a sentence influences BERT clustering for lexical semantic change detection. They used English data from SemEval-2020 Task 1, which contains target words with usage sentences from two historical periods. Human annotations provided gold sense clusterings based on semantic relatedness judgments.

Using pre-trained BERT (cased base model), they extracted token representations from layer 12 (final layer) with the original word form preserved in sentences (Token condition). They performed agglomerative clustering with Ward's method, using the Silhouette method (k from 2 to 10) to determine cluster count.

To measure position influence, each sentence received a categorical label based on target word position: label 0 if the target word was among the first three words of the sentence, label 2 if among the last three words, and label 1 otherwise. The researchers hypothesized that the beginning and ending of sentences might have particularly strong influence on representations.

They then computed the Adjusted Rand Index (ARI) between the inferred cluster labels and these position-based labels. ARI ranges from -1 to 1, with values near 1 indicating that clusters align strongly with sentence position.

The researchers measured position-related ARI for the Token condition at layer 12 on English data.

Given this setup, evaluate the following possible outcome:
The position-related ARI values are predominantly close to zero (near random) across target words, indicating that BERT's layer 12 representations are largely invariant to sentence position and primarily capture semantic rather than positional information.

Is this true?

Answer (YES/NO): NO